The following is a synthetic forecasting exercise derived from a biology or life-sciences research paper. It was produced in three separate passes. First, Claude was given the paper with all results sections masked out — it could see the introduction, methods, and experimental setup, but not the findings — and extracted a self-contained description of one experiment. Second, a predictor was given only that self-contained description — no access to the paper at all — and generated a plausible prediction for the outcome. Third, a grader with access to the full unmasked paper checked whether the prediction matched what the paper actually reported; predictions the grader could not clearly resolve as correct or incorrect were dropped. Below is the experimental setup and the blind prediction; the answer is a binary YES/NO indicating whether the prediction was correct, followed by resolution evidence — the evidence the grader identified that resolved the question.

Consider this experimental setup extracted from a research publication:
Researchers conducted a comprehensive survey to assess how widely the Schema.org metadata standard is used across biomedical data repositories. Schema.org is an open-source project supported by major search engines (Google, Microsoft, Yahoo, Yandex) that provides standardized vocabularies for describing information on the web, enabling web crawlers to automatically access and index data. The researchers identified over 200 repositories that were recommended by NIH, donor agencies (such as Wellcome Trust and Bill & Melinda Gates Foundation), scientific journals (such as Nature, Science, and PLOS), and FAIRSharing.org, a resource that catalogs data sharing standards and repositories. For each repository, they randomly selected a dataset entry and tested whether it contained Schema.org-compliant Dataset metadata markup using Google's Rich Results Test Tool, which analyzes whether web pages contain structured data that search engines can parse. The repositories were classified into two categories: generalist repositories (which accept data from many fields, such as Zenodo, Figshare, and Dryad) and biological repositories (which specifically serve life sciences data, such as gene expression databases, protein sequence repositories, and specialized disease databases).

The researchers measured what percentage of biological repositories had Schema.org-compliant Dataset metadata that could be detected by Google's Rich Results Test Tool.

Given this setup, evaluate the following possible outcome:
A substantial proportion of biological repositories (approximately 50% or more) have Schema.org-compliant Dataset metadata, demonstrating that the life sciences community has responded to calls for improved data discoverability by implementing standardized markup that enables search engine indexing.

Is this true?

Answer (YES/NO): NO